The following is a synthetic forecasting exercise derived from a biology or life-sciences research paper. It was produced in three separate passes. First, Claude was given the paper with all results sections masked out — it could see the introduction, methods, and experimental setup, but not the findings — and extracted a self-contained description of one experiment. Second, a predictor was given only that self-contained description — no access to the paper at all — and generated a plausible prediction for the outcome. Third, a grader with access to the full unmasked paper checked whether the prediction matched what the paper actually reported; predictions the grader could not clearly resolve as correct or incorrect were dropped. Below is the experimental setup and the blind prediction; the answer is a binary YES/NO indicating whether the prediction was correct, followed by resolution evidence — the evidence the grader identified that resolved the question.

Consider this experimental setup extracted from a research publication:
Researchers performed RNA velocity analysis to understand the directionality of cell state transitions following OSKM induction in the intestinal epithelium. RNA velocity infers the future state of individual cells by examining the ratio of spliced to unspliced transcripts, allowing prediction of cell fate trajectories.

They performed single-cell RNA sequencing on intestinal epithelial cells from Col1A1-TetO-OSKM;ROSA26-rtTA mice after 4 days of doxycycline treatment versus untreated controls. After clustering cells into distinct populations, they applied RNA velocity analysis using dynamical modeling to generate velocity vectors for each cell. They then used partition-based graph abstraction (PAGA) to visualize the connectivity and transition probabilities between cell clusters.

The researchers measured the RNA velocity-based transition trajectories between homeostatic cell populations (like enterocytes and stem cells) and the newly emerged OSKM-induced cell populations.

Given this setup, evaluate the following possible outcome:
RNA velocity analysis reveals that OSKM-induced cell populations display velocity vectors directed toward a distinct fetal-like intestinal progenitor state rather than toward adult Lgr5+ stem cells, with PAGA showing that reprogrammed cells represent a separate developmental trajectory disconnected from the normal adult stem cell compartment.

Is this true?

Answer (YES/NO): NO